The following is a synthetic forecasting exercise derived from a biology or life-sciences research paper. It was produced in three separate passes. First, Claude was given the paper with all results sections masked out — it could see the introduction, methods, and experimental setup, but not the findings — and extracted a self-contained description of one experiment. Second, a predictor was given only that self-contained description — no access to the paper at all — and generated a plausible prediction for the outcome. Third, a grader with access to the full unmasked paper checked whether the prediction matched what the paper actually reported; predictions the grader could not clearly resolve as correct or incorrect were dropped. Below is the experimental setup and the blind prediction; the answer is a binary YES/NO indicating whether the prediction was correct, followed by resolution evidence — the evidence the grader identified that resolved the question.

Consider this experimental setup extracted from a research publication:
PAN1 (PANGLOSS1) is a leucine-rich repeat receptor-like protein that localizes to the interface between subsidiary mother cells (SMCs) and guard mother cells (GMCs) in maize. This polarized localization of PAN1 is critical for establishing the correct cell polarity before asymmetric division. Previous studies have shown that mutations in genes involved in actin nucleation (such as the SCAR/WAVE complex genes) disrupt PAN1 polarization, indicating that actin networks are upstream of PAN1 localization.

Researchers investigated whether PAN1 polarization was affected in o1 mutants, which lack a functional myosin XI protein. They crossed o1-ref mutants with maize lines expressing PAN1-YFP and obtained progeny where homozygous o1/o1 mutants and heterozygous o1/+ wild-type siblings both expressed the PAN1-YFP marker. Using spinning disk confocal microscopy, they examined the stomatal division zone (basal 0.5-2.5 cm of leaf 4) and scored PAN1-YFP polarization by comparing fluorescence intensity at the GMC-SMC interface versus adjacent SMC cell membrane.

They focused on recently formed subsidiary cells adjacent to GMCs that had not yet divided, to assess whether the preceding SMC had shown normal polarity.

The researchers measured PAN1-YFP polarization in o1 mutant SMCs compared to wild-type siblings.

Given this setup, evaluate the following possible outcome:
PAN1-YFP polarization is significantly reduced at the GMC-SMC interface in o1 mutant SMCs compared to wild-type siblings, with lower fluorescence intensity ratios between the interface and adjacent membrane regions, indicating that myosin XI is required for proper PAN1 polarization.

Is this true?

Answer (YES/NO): NO